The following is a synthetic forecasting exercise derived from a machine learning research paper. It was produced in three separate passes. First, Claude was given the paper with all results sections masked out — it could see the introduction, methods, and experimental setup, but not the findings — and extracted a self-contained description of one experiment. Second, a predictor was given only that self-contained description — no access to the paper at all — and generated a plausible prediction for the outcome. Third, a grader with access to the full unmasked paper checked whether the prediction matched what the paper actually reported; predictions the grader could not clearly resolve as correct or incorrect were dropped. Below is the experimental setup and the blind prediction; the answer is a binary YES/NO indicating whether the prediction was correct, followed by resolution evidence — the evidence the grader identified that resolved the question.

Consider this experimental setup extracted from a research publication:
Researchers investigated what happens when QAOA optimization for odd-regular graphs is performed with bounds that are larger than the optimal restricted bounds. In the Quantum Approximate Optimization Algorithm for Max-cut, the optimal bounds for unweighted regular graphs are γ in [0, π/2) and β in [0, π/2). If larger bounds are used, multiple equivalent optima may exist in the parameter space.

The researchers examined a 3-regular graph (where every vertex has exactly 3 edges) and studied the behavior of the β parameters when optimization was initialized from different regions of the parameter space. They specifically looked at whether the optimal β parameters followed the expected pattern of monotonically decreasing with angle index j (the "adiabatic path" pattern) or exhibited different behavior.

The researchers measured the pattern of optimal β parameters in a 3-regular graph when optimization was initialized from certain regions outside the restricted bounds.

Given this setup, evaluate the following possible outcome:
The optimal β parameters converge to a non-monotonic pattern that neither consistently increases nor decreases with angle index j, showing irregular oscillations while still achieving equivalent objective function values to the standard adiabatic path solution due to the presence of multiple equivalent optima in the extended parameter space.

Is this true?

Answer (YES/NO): YES